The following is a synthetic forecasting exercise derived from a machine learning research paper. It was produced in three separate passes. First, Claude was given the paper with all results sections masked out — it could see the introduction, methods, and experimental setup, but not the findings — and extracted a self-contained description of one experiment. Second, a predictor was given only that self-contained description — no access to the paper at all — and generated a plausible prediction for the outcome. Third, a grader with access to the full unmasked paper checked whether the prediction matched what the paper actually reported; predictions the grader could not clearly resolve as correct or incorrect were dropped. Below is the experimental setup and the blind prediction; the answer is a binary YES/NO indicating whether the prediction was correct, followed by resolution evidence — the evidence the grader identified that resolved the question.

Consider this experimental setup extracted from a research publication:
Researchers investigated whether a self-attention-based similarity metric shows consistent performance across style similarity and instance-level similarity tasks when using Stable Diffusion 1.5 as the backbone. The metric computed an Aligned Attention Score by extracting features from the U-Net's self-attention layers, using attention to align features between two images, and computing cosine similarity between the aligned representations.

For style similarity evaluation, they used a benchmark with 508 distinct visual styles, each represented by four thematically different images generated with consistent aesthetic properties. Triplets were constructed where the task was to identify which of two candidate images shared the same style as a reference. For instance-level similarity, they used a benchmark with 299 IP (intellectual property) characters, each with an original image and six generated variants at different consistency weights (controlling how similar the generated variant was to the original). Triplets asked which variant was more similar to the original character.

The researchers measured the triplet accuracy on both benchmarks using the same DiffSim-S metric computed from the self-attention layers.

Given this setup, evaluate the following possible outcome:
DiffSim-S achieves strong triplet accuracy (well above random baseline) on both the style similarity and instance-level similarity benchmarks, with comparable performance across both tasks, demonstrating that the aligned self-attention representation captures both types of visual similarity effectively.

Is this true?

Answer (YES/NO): NO